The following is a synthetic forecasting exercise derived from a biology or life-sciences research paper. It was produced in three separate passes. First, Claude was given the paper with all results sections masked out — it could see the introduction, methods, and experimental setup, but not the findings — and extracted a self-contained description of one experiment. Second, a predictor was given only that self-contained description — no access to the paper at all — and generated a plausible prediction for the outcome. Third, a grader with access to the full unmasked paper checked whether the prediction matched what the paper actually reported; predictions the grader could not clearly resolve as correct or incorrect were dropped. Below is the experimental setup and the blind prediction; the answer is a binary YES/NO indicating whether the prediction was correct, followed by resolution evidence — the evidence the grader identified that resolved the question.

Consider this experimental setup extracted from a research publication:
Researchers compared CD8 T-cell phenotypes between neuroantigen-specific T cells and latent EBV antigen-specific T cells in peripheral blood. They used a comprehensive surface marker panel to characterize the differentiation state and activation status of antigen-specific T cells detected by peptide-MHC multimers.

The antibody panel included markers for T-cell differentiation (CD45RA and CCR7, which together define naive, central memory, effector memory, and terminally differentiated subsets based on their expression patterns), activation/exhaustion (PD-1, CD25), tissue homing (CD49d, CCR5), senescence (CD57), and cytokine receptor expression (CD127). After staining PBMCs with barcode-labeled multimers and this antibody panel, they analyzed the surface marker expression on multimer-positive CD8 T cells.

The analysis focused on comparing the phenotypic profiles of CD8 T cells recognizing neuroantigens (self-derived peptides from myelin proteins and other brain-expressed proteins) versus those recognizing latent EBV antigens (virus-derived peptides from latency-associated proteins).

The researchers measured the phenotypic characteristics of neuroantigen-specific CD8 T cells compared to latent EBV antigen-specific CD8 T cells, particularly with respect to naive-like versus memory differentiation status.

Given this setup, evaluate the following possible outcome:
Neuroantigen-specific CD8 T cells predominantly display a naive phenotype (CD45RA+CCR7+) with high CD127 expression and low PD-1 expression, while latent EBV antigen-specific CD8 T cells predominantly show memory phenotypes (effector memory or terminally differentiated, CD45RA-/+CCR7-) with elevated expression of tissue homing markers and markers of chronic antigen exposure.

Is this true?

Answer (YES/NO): YES